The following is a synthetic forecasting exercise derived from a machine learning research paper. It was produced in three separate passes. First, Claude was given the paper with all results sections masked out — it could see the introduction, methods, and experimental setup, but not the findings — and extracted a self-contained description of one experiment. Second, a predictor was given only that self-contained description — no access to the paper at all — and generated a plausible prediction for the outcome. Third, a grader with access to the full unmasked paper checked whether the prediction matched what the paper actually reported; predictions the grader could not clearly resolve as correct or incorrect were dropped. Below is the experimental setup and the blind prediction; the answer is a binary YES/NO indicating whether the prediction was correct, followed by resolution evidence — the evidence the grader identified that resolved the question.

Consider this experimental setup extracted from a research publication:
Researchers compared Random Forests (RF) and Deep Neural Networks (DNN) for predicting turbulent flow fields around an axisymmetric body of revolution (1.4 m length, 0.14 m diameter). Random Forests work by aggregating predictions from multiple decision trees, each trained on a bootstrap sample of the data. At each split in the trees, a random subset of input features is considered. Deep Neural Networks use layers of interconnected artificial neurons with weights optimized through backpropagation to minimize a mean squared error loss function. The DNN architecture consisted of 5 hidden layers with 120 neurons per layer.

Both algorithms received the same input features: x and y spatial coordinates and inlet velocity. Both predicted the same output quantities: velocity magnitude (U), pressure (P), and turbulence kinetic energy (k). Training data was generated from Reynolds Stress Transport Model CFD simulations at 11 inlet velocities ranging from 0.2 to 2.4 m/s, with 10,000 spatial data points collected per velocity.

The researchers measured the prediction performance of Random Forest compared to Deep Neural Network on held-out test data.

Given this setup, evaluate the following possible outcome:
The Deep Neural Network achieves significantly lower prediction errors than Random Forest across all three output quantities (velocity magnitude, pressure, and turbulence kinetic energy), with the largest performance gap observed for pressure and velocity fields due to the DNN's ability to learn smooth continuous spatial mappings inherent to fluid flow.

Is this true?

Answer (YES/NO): NO